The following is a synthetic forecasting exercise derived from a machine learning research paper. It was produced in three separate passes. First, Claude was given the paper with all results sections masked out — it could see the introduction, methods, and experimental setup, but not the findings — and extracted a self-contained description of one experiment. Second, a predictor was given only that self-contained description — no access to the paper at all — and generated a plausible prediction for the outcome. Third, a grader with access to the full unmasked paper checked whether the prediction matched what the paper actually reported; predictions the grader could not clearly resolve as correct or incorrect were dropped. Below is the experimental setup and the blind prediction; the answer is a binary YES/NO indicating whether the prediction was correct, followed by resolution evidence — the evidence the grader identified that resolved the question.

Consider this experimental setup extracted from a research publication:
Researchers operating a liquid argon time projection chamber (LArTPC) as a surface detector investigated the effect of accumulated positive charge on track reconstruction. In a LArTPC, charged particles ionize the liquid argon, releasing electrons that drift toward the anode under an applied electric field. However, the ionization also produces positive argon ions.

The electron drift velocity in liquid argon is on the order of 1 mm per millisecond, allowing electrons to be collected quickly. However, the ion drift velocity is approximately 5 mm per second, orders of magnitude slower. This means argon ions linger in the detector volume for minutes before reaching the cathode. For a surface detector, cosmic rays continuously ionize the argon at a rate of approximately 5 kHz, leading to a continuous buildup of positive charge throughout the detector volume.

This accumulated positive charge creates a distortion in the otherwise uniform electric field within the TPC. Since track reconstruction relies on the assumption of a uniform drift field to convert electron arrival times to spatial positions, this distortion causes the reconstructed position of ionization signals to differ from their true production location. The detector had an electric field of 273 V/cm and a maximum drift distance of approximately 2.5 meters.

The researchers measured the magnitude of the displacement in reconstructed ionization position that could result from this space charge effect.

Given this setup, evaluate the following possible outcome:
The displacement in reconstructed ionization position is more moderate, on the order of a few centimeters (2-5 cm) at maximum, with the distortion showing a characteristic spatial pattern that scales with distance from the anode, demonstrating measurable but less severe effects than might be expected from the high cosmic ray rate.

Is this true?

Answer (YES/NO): NO